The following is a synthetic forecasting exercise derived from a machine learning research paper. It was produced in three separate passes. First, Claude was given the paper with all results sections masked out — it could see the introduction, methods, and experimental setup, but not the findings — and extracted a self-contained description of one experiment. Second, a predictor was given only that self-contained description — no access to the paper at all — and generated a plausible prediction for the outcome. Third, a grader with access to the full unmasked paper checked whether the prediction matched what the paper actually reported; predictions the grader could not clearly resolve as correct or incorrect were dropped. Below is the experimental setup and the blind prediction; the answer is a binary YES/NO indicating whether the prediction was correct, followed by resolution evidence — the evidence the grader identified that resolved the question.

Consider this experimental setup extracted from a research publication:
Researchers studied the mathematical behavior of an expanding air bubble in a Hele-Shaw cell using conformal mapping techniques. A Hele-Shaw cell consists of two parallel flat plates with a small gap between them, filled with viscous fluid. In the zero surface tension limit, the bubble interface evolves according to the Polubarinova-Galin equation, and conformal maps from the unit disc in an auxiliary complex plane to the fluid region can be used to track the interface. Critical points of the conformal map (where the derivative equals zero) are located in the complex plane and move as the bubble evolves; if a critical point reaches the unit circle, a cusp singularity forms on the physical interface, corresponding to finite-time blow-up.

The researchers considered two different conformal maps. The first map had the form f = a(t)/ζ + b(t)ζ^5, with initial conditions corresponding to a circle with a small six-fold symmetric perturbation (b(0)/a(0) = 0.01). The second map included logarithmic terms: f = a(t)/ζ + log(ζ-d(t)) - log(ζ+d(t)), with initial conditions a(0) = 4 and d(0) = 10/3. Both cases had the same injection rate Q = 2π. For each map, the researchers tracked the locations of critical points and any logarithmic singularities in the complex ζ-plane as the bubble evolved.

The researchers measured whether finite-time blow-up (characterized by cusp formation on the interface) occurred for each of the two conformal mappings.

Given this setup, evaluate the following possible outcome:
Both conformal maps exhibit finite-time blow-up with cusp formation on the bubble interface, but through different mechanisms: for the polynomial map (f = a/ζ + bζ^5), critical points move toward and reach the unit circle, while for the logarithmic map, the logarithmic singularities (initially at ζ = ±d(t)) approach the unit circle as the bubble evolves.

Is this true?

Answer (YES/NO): NO